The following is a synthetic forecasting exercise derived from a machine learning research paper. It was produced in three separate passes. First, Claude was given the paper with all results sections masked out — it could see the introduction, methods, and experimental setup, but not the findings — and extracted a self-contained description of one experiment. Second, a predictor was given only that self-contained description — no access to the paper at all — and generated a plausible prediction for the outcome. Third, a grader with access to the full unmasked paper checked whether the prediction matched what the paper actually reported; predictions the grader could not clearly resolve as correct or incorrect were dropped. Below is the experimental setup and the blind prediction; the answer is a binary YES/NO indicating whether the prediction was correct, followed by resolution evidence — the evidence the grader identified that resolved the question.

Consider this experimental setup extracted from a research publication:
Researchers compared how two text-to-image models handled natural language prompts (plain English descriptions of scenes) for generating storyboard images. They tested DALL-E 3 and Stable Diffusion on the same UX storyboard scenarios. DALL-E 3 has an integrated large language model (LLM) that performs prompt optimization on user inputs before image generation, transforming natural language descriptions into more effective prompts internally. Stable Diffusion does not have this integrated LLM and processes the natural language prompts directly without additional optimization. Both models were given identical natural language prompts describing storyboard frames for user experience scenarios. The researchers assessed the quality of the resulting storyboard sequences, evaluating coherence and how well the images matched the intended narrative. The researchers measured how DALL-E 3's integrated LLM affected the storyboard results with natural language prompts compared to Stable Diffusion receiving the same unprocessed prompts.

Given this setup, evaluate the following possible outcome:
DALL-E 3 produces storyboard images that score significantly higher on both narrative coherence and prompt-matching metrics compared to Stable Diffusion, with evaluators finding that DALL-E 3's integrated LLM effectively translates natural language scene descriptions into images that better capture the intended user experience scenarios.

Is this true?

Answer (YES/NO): NO